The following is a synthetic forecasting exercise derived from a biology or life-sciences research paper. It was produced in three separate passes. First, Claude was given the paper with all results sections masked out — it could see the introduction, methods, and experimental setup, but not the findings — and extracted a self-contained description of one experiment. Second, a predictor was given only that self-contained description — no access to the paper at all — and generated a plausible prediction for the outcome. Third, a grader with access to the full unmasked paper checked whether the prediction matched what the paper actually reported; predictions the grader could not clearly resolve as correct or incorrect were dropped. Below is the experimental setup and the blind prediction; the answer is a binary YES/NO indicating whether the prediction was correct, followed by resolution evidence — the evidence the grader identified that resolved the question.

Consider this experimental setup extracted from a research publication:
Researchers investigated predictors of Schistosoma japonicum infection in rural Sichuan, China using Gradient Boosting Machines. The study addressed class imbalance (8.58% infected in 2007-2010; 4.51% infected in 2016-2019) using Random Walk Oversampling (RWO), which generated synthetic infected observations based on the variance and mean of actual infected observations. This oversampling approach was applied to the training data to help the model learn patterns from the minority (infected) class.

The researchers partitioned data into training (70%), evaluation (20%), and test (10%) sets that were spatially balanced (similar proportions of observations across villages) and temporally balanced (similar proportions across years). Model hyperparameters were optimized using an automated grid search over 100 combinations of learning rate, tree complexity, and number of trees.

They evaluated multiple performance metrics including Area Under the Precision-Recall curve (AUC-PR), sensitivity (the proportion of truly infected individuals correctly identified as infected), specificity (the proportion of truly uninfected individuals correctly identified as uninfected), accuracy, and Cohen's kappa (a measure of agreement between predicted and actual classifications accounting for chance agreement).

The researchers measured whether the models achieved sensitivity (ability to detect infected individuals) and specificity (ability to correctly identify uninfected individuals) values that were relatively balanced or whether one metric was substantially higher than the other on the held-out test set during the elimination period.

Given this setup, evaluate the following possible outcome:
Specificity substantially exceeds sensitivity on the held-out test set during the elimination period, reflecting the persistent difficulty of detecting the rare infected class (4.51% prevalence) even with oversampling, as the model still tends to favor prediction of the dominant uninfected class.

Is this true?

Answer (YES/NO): YES